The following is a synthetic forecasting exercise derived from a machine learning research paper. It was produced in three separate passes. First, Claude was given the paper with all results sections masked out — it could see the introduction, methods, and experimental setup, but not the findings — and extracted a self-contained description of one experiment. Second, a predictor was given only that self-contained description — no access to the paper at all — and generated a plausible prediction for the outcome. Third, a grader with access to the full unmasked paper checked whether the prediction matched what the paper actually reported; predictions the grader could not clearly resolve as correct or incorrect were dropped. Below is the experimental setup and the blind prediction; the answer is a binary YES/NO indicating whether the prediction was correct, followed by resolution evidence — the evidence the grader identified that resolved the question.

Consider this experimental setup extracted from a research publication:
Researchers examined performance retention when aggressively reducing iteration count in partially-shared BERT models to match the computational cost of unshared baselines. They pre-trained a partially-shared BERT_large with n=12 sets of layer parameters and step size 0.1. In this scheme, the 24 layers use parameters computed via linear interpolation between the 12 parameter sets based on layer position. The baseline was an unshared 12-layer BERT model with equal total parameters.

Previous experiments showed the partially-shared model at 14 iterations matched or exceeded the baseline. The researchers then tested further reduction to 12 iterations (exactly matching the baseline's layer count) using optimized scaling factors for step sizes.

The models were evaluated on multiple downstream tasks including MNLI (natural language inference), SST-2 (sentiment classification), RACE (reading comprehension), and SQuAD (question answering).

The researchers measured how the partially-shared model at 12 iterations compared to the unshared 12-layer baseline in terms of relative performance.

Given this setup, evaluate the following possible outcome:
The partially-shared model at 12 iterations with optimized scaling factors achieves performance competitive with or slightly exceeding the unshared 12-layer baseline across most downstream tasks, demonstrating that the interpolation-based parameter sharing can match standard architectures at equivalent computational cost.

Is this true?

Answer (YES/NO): NO